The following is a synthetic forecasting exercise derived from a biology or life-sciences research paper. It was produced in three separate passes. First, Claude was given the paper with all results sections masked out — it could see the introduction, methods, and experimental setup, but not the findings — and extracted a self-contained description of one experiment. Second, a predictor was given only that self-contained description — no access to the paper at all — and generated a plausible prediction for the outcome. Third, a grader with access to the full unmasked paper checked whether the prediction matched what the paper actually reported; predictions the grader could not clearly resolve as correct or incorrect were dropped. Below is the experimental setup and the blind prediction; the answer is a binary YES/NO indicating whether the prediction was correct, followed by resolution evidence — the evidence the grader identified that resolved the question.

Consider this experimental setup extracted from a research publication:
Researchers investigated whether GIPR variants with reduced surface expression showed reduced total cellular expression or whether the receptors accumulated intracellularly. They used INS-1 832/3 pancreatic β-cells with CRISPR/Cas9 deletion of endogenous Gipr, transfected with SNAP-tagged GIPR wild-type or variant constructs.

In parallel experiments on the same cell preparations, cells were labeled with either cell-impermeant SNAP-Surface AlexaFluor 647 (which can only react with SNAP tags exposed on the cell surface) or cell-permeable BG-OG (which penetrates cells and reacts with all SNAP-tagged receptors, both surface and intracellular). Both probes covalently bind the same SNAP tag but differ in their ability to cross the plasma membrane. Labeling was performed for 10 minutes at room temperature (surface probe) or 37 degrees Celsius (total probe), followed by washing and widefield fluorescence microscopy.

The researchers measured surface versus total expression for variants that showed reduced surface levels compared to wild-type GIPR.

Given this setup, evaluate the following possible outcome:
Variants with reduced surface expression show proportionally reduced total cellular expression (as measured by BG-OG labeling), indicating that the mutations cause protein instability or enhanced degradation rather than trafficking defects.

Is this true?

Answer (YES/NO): YES